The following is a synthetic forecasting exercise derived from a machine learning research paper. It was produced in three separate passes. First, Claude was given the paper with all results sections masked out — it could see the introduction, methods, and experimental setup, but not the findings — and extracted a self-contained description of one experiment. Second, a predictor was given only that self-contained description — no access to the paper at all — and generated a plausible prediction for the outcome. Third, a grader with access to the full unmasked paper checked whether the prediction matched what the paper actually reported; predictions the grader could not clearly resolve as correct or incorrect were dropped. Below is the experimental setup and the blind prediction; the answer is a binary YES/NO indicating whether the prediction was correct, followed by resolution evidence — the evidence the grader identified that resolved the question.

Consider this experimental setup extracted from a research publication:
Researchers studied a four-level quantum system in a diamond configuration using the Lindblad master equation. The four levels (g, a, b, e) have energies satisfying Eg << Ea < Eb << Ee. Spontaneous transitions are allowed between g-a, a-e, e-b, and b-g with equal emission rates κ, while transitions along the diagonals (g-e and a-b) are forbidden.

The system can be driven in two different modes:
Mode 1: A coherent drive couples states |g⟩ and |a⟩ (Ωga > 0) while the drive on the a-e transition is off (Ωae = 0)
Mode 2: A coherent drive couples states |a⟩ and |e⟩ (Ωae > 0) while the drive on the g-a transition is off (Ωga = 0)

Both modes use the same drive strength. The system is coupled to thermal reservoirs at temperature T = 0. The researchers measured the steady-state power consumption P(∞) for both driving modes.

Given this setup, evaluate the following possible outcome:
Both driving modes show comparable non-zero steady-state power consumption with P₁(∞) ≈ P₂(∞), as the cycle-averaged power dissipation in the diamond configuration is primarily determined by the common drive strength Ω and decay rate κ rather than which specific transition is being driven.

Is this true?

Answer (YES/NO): NO